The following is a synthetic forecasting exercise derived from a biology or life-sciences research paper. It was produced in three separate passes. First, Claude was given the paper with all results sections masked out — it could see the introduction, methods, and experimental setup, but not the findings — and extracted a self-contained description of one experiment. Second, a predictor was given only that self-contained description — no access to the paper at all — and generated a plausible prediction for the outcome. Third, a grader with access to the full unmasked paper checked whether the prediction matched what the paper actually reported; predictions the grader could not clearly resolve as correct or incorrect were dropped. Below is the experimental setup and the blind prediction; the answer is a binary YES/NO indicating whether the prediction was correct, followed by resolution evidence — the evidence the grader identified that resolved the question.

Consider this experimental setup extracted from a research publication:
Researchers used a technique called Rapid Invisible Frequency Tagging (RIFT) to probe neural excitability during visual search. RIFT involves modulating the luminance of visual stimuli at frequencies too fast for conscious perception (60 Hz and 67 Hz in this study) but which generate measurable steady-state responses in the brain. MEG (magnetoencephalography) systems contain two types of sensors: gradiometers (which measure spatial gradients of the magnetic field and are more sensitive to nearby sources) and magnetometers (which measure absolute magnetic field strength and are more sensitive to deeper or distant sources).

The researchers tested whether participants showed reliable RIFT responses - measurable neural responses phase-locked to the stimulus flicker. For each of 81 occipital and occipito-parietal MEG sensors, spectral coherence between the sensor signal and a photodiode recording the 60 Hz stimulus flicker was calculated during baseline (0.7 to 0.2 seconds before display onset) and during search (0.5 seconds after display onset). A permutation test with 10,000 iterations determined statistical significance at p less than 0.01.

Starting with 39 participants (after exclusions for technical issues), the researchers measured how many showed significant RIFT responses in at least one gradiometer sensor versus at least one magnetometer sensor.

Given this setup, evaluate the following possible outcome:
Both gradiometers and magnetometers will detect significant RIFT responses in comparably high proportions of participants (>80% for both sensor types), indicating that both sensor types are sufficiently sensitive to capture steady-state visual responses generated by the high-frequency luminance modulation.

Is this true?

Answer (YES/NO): NO